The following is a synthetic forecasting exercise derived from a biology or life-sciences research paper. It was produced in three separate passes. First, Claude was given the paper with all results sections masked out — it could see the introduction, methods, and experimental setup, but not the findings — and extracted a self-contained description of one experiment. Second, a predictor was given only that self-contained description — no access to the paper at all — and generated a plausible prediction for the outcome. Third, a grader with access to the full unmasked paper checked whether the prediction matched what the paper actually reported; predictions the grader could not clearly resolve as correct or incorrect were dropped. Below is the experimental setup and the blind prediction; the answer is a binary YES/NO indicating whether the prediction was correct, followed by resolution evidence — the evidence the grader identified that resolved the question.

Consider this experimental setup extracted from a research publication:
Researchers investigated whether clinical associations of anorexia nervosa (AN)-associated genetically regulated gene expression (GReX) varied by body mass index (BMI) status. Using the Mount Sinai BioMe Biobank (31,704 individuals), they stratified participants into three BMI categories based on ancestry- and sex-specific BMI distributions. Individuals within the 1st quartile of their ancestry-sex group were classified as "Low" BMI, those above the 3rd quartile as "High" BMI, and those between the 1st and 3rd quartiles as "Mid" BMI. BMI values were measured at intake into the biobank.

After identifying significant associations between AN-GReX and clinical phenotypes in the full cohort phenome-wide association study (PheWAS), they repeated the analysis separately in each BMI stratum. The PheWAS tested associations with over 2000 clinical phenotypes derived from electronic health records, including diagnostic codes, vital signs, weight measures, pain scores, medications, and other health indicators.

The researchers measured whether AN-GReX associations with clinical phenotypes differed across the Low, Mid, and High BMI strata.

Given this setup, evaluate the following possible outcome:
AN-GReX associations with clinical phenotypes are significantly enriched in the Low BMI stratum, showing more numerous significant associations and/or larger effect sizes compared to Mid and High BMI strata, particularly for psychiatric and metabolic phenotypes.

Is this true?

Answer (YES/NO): NO